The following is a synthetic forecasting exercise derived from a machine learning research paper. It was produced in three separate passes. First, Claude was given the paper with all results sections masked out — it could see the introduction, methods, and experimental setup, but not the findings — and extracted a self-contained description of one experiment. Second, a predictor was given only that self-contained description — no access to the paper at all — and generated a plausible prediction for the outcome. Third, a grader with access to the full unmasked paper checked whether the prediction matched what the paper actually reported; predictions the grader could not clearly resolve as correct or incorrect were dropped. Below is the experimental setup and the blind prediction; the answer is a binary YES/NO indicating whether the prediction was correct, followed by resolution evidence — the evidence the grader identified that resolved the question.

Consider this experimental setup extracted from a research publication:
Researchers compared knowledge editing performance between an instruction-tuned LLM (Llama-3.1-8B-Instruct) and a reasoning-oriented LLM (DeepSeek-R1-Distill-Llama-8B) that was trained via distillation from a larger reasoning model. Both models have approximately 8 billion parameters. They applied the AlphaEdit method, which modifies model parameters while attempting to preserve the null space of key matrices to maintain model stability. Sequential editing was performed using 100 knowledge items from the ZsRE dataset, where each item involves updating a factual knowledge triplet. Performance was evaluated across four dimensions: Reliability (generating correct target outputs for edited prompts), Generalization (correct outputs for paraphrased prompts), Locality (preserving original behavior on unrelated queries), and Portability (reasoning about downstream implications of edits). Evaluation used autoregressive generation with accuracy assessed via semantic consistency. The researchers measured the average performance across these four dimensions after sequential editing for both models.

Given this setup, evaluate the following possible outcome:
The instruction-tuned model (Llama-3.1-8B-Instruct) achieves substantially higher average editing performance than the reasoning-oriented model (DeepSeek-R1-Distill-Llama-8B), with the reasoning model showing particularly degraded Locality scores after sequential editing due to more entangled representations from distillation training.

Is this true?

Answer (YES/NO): NO